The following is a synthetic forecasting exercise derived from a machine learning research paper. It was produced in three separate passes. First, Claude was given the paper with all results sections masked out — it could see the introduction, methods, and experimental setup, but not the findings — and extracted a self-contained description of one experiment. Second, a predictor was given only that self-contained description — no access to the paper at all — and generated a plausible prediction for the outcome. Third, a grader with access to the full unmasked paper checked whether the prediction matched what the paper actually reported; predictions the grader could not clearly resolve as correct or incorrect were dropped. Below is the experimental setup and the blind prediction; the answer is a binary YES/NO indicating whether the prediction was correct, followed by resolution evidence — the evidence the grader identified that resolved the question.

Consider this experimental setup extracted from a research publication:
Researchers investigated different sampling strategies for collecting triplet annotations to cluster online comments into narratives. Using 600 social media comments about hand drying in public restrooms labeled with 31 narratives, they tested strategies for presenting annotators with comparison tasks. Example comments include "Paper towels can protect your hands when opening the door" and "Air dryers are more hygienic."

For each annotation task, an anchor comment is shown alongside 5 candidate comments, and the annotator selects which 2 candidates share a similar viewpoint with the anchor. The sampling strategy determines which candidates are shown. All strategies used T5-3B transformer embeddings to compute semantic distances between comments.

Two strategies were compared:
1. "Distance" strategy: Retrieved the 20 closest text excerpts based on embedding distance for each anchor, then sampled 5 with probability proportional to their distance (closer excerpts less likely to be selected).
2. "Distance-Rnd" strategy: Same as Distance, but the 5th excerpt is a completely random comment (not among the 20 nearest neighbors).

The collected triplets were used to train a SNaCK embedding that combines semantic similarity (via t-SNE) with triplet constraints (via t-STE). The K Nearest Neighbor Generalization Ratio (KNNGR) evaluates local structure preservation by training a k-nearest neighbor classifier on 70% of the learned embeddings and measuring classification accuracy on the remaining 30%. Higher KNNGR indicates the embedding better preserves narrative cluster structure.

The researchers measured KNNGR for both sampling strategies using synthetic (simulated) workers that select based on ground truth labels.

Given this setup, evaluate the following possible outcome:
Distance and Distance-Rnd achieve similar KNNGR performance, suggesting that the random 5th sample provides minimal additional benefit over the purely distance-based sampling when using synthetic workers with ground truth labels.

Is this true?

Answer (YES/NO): NO